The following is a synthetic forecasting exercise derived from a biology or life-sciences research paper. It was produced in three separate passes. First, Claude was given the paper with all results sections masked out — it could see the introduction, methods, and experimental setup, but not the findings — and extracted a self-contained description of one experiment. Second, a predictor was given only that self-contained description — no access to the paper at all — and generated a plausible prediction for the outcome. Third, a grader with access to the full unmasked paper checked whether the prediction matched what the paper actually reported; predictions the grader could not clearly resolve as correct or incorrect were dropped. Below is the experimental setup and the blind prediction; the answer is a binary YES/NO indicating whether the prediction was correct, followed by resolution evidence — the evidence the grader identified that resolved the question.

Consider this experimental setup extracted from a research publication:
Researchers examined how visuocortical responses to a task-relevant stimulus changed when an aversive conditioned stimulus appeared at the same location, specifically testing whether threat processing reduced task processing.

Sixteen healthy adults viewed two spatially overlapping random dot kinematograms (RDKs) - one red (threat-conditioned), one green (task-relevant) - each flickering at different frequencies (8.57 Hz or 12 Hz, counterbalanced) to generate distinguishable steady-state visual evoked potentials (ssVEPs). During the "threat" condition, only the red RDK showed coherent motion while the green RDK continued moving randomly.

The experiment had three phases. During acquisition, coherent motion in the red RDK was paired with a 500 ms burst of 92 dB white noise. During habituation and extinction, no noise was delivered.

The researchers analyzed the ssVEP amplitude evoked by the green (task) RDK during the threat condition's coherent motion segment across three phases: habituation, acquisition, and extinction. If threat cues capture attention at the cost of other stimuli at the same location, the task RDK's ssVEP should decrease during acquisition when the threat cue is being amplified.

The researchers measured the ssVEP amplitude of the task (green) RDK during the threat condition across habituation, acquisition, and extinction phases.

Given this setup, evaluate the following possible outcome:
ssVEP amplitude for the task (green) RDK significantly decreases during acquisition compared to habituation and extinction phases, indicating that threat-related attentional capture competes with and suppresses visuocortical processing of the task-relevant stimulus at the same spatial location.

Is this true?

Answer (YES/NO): NO